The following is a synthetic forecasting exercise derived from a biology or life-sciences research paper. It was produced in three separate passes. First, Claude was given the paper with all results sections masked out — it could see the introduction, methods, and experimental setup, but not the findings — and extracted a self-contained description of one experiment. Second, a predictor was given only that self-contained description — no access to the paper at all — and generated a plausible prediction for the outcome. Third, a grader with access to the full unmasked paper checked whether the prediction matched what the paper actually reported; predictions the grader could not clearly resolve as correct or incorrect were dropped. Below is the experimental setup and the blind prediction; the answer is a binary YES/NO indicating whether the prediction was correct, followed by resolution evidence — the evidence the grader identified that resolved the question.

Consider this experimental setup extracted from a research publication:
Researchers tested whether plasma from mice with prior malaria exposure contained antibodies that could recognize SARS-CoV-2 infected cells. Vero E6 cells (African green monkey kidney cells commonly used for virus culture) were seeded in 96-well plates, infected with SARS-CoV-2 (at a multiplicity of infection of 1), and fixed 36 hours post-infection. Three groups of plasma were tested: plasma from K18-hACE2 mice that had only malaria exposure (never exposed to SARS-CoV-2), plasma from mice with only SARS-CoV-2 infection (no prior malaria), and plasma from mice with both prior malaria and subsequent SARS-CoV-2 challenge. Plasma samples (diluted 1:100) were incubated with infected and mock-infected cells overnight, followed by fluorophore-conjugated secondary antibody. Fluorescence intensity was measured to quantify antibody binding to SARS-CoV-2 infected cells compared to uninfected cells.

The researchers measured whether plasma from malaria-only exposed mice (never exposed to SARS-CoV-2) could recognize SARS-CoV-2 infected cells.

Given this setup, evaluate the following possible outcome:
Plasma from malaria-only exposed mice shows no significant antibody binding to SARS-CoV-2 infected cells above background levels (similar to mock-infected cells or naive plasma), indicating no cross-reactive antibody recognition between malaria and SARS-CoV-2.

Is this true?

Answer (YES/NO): YES